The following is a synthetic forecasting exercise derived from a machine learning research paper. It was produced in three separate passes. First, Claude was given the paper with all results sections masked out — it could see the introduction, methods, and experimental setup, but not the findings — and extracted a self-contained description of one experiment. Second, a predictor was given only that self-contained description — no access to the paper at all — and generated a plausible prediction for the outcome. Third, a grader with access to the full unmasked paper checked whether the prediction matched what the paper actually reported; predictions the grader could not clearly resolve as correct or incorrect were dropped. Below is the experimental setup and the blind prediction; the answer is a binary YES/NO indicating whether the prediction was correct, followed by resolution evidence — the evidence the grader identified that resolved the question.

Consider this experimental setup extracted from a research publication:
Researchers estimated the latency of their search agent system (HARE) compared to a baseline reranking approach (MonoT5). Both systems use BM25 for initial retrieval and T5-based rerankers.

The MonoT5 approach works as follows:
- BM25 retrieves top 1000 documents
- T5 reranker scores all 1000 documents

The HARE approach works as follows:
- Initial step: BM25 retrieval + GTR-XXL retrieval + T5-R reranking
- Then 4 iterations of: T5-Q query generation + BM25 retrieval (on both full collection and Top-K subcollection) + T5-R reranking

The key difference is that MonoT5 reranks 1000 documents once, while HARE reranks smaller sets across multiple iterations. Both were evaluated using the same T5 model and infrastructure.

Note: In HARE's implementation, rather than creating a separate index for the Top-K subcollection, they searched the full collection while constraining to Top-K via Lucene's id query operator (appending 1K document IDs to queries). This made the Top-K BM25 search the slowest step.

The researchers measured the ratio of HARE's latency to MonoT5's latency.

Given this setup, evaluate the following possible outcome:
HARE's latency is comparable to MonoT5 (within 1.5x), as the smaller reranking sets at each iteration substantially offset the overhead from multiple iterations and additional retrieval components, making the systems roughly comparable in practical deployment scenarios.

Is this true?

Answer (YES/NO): NO